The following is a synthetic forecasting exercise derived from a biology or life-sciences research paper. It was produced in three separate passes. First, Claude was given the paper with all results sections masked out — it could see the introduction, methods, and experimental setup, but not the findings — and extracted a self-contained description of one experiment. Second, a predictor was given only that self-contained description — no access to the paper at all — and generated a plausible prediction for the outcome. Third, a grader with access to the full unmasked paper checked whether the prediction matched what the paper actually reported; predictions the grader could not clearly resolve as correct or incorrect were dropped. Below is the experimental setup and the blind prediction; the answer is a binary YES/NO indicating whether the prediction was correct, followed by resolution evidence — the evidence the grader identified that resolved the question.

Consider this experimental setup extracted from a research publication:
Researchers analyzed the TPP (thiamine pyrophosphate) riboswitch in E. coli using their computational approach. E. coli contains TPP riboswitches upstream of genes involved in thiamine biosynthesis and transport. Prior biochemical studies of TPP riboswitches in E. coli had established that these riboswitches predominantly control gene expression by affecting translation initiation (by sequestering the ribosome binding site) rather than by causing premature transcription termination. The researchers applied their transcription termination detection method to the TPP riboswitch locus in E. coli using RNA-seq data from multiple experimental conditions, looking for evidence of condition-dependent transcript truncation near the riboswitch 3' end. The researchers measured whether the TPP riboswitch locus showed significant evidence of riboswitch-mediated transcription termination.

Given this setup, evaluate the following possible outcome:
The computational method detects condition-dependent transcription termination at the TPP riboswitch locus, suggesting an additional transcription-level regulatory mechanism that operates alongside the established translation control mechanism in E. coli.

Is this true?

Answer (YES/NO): YES